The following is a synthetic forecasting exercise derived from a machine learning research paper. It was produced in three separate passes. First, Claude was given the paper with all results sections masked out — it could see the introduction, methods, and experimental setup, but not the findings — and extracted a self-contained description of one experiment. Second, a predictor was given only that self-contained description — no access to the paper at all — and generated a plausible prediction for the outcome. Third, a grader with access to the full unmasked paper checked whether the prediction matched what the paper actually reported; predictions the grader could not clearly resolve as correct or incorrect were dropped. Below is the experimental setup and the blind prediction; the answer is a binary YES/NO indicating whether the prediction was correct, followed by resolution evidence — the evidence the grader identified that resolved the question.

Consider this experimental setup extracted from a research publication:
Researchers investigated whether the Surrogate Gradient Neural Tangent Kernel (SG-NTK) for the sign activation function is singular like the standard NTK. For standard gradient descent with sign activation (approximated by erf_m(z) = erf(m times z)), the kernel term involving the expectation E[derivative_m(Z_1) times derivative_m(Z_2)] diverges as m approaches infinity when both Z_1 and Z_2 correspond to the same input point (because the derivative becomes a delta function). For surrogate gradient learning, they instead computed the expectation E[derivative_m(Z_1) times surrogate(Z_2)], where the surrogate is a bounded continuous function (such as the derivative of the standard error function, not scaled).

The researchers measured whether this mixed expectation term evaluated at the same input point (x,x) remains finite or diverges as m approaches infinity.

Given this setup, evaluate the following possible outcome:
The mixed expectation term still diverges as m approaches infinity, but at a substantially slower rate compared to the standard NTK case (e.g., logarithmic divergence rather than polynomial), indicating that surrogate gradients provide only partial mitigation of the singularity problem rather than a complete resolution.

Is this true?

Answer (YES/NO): NO